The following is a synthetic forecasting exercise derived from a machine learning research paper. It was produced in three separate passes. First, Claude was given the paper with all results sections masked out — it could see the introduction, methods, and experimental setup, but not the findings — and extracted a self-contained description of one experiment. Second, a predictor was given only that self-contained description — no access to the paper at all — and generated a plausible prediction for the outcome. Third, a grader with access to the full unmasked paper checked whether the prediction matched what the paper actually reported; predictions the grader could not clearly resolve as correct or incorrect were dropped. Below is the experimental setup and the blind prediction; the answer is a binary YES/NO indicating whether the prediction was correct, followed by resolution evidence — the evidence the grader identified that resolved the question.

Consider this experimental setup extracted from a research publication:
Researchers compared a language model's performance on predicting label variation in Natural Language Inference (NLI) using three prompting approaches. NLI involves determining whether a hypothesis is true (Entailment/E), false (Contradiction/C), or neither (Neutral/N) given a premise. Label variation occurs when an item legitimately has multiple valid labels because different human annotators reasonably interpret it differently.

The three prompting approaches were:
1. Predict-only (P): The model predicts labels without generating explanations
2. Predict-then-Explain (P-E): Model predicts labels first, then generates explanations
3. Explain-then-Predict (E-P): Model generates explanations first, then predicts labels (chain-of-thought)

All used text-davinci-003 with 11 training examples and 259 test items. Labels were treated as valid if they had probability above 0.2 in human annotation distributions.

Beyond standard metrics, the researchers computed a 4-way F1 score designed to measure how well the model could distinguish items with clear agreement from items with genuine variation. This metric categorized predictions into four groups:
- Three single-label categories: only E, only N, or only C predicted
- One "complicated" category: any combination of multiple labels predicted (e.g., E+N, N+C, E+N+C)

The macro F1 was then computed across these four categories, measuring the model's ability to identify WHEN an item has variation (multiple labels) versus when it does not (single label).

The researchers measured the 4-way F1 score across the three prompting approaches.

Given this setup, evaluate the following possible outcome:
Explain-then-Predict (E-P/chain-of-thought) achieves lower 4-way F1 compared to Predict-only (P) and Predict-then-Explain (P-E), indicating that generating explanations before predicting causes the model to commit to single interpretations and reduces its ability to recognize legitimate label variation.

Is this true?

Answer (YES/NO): NO